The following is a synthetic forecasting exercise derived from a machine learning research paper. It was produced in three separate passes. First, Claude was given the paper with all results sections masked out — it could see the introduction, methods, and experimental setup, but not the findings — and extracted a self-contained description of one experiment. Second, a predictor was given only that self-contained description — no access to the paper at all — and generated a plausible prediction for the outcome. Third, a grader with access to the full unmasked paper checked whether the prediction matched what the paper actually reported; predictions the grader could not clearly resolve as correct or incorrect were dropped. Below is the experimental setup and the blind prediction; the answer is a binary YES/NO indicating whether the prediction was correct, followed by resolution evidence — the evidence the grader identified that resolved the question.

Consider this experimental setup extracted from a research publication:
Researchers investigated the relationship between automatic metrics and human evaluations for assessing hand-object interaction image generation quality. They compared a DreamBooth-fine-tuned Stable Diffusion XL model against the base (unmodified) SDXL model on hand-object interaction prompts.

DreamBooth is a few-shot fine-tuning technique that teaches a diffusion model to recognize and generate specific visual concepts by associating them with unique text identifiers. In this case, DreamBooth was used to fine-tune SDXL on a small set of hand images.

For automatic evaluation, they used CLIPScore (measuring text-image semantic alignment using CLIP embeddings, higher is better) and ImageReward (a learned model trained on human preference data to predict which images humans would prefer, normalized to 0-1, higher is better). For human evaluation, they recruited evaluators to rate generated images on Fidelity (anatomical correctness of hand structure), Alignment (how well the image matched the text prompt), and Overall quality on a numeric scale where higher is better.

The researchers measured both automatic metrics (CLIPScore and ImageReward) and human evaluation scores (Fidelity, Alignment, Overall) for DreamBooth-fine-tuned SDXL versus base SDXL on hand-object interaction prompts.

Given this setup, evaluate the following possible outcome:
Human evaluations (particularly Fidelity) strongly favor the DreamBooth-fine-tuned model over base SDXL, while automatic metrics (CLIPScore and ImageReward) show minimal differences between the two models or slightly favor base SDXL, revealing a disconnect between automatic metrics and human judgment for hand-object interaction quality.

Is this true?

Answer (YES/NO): NO